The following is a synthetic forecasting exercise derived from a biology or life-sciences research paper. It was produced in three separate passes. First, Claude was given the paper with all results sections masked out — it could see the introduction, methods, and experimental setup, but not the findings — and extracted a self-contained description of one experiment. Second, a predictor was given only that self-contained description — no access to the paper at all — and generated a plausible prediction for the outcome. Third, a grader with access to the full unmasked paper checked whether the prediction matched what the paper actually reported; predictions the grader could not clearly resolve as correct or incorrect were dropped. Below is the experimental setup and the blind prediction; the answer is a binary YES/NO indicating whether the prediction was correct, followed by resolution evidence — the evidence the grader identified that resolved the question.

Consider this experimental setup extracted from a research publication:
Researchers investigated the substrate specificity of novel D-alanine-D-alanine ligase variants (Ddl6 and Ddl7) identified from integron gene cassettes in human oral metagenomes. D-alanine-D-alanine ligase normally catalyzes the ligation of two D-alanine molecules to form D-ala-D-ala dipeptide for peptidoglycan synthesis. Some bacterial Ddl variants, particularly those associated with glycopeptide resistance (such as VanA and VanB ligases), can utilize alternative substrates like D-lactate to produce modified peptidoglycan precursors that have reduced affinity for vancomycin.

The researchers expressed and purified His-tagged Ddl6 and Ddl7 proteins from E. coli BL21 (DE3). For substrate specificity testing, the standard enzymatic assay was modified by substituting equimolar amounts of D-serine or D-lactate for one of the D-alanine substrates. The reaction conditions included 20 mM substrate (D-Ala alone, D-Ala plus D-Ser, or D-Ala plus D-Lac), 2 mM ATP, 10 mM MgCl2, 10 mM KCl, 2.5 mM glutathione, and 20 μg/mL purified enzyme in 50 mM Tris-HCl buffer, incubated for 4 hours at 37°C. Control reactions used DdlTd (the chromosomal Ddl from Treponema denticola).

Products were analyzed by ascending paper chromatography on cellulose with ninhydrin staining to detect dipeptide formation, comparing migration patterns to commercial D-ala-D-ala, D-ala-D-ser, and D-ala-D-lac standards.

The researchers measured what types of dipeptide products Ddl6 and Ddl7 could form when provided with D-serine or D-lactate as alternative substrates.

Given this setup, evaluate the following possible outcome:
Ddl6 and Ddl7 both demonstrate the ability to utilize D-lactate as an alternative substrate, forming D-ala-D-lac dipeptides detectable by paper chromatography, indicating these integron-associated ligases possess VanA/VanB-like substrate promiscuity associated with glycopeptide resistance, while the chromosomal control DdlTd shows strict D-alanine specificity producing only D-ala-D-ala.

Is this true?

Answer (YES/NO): NO